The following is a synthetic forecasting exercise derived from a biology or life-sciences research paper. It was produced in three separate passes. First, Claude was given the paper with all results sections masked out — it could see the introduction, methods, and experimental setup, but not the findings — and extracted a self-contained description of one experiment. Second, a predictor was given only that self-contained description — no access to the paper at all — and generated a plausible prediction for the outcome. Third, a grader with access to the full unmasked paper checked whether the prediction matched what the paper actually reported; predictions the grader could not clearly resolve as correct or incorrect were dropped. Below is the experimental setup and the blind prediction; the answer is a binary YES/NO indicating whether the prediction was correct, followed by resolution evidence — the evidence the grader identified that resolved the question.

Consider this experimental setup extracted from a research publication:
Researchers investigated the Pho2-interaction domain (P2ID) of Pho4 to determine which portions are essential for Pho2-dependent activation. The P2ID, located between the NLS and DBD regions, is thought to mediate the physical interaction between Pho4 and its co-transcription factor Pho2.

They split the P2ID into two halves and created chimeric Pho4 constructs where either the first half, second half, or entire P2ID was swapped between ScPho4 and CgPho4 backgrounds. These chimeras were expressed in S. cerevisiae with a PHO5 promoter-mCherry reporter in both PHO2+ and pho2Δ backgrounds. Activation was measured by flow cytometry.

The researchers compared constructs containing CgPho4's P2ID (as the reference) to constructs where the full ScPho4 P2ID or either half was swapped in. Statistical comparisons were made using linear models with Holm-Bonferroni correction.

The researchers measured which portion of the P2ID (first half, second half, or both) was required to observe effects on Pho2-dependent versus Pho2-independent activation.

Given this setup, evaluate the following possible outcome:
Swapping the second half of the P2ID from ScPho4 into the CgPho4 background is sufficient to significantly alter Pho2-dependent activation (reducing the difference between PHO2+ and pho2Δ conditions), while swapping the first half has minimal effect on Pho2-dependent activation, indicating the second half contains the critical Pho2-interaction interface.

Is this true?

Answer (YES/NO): NO